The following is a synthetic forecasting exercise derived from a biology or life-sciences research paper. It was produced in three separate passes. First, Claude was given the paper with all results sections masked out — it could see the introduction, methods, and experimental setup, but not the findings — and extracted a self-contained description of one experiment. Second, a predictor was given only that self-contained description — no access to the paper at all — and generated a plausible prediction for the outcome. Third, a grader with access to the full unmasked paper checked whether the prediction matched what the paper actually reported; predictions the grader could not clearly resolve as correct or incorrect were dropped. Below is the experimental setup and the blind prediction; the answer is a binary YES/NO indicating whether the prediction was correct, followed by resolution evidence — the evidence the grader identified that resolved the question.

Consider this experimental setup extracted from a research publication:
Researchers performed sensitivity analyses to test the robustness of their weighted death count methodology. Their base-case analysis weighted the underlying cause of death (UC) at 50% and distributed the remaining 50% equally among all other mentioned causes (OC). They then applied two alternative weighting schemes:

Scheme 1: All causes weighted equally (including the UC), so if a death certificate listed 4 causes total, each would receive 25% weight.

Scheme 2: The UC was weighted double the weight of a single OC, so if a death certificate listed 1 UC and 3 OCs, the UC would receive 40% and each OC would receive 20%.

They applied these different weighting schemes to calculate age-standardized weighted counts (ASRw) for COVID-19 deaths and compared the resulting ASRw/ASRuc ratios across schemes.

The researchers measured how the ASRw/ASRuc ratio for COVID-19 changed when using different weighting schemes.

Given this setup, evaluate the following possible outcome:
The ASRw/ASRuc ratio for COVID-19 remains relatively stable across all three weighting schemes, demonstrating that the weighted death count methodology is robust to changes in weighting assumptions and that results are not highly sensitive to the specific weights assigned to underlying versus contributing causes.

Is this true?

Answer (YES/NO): NO